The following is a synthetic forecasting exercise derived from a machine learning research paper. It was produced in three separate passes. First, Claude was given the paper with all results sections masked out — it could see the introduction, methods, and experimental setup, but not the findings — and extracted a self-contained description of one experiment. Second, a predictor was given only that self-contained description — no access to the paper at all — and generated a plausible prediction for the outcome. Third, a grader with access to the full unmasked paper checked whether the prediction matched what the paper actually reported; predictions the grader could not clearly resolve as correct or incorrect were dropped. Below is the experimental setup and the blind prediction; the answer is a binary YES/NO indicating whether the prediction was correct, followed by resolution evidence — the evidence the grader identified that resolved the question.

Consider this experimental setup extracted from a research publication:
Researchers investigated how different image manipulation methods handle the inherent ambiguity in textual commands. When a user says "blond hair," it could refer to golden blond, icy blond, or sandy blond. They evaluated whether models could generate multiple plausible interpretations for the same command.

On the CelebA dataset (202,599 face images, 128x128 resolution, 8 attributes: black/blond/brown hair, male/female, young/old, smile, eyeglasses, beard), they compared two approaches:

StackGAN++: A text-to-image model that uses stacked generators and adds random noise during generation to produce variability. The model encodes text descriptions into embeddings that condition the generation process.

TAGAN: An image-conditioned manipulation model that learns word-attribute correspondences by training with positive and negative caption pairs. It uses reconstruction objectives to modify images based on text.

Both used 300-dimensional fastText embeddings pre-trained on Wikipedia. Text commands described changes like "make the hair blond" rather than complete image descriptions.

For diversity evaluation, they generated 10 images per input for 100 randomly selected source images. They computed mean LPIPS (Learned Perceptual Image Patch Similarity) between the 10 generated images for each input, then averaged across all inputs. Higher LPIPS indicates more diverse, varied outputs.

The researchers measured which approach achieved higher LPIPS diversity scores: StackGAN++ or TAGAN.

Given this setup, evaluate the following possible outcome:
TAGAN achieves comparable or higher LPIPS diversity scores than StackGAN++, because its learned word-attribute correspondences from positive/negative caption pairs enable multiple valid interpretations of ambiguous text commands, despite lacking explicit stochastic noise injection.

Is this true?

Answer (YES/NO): NO